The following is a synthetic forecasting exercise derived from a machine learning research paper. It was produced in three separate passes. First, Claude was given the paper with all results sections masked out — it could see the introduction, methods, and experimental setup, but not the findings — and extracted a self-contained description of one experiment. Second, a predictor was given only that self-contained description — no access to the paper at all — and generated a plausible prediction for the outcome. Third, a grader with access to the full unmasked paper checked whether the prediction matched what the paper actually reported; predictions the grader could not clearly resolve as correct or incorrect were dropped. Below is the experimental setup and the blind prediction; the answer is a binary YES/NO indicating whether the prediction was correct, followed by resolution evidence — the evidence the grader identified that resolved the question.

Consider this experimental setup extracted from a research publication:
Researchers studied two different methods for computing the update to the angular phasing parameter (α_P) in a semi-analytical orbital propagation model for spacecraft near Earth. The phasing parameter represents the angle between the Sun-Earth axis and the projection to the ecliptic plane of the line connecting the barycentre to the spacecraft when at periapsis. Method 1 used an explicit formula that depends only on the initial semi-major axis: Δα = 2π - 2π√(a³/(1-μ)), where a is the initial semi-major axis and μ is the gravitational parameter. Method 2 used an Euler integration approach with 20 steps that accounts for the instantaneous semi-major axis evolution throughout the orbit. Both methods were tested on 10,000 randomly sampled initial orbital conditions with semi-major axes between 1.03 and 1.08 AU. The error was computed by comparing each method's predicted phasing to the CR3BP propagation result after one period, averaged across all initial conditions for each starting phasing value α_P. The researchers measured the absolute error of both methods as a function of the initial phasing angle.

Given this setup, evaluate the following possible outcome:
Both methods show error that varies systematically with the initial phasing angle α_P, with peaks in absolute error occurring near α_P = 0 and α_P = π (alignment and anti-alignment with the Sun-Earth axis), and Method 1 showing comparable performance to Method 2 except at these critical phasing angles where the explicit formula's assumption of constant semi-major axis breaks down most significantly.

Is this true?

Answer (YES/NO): NO